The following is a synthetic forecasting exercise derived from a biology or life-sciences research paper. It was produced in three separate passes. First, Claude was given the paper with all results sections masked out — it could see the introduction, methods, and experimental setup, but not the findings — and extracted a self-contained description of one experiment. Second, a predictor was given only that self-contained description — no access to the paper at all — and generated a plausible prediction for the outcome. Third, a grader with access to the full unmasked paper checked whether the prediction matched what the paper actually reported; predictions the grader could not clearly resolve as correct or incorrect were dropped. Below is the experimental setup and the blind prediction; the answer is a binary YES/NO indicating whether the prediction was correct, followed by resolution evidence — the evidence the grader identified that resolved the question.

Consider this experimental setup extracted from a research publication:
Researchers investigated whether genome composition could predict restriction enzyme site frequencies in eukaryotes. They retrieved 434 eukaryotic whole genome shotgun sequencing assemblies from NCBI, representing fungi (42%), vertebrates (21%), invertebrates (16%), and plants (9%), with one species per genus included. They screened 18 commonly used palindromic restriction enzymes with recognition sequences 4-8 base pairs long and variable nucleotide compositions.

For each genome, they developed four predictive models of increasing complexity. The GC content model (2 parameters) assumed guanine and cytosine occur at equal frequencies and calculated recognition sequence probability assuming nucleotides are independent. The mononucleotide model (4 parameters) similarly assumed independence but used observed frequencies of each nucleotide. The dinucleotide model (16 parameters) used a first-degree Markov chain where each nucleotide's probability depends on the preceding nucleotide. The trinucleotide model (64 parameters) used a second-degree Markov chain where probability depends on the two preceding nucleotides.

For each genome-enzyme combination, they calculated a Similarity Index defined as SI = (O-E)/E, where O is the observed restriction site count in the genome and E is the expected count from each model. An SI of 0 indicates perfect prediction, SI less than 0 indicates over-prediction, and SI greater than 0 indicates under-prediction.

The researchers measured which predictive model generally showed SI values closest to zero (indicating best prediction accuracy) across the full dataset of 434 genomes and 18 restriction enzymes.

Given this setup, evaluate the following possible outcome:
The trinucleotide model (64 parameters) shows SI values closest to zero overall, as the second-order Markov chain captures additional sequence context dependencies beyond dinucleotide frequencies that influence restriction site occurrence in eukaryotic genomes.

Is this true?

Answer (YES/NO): YES